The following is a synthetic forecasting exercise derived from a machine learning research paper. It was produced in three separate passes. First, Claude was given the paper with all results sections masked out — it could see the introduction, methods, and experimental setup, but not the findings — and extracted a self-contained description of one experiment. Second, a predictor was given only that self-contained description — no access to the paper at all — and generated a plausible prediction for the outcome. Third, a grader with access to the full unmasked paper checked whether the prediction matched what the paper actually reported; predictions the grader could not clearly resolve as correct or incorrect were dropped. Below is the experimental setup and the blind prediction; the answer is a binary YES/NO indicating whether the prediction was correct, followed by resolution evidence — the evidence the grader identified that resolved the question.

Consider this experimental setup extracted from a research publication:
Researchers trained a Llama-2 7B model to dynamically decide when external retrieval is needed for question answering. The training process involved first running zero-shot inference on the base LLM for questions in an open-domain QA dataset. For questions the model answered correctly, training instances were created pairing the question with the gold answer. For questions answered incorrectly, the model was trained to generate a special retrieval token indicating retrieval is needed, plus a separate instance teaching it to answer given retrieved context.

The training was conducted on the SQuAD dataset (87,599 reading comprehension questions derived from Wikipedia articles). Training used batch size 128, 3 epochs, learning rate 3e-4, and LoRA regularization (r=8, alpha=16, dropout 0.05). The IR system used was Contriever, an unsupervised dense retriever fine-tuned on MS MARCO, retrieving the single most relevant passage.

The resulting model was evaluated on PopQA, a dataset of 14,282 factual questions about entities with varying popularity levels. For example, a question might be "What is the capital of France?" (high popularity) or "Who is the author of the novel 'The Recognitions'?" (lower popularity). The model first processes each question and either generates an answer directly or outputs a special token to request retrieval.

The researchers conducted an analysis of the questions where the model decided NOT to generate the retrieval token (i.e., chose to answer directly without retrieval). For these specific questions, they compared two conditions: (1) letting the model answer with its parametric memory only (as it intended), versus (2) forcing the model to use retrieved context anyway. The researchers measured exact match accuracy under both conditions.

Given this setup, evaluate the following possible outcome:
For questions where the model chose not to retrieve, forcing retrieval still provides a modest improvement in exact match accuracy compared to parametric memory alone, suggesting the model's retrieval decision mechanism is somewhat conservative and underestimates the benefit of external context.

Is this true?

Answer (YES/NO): NO